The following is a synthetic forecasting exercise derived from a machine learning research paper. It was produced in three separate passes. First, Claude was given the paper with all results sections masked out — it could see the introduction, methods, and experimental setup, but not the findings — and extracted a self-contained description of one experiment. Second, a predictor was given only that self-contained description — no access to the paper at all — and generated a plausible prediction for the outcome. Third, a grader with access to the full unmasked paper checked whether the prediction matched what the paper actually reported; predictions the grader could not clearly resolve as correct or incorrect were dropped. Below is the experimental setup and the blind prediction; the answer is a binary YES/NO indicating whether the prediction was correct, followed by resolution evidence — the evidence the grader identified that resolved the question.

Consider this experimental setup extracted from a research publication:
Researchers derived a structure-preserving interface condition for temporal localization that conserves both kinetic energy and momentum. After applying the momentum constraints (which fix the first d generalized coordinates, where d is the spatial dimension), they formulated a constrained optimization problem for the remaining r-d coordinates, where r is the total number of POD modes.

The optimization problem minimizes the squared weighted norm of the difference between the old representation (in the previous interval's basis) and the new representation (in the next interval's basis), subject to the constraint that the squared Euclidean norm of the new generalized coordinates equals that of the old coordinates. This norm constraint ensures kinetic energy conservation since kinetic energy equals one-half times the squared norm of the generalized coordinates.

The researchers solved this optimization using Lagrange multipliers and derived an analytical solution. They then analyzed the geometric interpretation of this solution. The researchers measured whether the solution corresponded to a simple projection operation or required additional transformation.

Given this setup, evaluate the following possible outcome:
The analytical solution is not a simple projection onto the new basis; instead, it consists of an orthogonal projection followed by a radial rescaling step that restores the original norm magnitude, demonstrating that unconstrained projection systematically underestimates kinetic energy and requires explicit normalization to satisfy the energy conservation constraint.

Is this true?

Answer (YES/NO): YES